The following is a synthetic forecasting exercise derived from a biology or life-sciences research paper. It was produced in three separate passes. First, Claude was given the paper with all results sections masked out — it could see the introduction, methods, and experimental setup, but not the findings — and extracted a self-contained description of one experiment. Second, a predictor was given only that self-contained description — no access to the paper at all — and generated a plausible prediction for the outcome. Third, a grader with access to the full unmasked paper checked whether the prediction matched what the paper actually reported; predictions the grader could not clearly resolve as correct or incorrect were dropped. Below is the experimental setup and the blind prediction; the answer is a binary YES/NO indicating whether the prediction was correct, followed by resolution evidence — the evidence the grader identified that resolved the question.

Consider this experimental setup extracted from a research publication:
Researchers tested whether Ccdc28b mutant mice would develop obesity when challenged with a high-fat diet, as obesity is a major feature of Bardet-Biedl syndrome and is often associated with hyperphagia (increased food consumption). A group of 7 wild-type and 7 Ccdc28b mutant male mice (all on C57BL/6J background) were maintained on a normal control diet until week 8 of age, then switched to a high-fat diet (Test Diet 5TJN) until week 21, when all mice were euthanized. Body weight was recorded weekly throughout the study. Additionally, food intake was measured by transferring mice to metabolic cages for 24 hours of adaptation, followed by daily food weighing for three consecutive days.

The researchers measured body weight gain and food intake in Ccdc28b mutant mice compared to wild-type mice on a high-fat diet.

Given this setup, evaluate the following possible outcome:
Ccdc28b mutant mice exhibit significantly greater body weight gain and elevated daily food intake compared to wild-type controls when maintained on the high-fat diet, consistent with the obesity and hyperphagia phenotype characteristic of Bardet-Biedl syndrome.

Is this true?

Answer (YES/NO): NO